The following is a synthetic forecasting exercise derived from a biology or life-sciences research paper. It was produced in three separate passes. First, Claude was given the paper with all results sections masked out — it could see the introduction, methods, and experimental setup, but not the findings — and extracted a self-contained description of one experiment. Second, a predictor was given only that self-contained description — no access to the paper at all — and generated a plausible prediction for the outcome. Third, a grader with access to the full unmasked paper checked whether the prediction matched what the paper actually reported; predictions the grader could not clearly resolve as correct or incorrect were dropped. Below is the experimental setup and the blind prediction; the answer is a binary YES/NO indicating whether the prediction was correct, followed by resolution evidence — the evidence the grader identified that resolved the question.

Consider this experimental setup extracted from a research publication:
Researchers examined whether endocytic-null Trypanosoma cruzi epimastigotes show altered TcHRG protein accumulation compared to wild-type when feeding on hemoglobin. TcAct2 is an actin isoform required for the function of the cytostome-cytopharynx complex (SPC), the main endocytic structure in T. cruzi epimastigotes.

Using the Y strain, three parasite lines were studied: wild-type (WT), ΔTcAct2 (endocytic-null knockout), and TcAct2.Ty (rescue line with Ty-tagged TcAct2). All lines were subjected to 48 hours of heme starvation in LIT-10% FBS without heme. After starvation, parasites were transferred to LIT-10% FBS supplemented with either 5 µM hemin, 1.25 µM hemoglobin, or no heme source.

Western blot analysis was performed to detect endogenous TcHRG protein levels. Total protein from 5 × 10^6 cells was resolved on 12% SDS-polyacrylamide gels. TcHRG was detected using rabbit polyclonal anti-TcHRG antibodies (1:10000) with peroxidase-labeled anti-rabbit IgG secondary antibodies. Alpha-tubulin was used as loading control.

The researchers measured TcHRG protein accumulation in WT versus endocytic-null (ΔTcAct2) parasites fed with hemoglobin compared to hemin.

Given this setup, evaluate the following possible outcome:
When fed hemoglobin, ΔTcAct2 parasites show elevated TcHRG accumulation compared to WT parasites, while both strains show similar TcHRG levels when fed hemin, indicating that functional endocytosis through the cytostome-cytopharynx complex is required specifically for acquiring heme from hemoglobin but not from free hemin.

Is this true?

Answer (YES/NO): NO